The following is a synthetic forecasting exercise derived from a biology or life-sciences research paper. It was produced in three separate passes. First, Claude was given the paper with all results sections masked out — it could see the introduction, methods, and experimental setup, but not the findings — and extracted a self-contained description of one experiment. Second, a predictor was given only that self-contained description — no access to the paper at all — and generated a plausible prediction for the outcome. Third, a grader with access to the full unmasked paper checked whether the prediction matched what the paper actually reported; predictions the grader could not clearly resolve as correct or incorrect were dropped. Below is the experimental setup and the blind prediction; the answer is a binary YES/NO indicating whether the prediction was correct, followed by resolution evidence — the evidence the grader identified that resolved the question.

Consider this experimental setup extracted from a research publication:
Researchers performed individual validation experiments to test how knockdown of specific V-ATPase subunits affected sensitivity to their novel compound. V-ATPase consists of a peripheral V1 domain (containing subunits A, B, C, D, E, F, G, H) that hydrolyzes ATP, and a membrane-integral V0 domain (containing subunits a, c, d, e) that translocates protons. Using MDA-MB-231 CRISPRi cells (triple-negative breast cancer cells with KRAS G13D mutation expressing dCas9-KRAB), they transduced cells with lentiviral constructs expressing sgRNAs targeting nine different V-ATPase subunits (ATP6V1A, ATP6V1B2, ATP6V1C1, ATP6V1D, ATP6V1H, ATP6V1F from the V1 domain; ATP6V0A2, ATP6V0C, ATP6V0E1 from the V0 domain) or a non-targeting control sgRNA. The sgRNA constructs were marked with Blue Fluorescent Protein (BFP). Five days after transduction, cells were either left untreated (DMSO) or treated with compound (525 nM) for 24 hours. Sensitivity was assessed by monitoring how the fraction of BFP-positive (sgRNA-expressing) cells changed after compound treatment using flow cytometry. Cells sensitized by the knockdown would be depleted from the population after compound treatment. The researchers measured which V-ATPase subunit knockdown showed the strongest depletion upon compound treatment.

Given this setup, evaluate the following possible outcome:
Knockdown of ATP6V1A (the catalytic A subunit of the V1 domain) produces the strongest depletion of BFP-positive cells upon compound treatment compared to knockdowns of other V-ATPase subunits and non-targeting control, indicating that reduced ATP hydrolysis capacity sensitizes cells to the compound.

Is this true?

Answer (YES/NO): NO